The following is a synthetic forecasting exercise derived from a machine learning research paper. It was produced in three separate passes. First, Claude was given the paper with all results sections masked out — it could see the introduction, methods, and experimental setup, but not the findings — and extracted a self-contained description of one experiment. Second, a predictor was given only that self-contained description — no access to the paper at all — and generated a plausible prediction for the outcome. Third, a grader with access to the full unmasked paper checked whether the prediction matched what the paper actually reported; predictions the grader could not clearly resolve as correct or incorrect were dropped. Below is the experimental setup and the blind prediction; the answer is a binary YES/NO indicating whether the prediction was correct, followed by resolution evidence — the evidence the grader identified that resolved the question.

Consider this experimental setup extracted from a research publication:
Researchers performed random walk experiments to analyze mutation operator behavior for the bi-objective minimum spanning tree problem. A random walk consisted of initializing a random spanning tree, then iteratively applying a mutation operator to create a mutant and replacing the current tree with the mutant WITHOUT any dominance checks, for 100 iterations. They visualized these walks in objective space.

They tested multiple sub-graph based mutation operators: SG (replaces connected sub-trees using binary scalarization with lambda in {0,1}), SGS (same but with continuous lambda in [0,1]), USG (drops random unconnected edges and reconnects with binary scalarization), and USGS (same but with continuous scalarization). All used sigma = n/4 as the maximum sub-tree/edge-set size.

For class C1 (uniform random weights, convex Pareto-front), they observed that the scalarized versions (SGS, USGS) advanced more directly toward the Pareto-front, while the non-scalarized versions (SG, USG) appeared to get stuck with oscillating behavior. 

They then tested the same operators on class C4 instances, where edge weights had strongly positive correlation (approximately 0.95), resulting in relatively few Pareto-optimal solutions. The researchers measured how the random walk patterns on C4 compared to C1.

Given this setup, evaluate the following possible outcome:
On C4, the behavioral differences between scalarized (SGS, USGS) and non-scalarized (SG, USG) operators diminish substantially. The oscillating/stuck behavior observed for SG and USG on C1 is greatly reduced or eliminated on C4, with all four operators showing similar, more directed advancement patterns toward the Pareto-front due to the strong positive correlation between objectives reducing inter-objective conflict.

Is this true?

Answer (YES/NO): YES